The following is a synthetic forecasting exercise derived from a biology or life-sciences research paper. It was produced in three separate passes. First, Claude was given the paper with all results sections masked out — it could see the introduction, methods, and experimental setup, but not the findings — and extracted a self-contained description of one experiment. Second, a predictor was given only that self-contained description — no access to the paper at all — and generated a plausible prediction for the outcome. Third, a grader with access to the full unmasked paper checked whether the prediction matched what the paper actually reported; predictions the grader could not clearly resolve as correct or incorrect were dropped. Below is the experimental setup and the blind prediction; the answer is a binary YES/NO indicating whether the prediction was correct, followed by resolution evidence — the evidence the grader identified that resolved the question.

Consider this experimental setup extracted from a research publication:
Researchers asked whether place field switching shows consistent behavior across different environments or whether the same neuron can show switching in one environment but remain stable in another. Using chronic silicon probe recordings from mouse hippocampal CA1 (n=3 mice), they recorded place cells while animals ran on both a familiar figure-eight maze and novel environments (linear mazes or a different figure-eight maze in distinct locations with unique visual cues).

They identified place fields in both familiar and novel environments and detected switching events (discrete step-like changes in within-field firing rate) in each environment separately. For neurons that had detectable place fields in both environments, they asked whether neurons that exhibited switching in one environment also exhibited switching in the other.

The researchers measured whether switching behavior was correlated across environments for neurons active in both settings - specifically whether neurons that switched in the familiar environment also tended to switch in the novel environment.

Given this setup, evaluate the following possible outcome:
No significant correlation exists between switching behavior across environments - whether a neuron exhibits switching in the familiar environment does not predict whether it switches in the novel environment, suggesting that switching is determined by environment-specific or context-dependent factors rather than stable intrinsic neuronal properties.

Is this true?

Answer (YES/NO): YES